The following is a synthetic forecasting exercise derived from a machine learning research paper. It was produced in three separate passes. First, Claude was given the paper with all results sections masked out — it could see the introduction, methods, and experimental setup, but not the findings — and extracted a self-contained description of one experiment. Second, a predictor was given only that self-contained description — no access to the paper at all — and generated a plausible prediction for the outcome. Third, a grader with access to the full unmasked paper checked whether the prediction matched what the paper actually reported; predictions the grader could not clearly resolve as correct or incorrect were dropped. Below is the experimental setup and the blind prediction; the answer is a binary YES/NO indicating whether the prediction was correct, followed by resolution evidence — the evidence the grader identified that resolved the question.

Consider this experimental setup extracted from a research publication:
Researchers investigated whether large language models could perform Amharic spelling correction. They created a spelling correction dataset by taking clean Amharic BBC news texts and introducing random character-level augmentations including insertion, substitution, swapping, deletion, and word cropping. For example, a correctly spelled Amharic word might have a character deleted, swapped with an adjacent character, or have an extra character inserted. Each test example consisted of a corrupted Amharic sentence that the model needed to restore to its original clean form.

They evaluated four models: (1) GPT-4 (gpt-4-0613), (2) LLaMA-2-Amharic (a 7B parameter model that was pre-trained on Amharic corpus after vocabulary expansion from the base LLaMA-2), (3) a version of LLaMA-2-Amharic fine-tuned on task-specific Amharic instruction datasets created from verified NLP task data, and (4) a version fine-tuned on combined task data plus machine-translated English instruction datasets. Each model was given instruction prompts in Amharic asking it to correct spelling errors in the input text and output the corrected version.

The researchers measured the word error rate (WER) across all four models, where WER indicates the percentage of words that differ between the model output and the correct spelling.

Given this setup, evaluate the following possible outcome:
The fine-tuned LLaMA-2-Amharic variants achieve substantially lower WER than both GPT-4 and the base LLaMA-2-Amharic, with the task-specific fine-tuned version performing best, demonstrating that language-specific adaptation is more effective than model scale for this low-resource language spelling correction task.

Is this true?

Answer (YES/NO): NO